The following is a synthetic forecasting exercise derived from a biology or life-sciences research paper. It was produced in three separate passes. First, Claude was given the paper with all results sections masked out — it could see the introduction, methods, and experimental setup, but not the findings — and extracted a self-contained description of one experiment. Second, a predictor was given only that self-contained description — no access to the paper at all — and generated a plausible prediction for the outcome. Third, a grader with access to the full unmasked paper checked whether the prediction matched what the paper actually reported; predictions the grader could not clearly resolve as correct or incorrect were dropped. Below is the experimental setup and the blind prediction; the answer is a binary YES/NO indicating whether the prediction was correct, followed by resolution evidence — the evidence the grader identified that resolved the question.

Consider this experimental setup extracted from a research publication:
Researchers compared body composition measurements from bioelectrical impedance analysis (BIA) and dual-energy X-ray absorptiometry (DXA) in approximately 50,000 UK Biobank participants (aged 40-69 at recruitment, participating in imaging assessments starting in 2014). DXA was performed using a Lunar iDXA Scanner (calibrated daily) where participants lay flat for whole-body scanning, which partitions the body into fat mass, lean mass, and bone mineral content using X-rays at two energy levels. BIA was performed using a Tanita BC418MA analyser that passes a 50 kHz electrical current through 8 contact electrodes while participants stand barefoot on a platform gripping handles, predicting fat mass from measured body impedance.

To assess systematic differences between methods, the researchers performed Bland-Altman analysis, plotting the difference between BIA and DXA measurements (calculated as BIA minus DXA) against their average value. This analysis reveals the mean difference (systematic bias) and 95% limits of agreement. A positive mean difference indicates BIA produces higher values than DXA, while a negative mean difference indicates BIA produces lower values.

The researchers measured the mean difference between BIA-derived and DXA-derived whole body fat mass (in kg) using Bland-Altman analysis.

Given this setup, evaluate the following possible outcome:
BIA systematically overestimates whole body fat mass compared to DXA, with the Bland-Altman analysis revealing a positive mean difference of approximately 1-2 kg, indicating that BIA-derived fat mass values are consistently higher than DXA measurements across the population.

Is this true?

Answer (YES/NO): NO